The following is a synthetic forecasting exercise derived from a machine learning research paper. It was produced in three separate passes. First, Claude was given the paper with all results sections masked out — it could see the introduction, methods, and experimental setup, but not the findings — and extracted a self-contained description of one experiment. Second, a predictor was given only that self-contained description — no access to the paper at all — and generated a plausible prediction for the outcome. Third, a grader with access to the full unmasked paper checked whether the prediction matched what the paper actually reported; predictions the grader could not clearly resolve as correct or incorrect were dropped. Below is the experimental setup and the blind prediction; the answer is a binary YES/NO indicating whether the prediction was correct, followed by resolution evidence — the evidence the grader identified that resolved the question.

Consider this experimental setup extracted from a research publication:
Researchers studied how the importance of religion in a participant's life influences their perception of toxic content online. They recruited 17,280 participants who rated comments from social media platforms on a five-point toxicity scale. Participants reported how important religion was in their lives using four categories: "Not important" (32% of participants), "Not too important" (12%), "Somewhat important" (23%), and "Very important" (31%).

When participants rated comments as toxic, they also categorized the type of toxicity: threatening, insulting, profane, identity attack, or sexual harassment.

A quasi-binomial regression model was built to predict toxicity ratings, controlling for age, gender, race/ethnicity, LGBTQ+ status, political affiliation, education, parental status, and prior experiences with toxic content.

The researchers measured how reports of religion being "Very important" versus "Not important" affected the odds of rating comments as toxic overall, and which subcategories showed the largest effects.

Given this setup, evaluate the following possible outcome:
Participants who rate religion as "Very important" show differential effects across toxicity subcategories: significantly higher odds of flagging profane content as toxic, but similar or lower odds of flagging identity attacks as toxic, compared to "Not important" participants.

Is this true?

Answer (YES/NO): NO